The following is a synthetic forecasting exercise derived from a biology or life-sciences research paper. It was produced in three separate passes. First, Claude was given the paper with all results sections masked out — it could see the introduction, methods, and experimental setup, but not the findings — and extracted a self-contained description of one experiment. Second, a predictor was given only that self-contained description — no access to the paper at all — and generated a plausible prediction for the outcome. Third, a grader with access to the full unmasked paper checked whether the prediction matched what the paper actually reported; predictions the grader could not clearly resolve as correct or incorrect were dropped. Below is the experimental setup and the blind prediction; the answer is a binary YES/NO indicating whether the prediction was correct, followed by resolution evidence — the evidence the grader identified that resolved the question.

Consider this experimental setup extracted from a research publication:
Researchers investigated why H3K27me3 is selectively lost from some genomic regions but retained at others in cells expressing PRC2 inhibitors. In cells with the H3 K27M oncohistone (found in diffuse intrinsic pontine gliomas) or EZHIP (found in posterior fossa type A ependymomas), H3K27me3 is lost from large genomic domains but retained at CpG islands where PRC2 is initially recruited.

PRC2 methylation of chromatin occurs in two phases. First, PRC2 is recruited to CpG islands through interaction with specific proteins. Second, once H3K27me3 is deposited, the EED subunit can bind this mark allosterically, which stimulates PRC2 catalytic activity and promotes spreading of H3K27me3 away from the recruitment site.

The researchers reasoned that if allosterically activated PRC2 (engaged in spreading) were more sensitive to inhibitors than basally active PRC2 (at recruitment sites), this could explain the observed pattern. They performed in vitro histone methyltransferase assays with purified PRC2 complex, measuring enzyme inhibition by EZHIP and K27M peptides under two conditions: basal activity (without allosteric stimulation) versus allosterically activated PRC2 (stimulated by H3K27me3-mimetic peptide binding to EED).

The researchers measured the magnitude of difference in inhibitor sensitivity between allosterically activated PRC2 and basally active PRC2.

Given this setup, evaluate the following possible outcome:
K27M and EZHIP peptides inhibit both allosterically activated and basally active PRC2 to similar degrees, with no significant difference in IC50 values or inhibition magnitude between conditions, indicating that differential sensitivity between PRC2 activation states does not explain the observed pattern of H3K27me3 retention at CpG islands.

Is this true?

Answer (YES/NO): NO